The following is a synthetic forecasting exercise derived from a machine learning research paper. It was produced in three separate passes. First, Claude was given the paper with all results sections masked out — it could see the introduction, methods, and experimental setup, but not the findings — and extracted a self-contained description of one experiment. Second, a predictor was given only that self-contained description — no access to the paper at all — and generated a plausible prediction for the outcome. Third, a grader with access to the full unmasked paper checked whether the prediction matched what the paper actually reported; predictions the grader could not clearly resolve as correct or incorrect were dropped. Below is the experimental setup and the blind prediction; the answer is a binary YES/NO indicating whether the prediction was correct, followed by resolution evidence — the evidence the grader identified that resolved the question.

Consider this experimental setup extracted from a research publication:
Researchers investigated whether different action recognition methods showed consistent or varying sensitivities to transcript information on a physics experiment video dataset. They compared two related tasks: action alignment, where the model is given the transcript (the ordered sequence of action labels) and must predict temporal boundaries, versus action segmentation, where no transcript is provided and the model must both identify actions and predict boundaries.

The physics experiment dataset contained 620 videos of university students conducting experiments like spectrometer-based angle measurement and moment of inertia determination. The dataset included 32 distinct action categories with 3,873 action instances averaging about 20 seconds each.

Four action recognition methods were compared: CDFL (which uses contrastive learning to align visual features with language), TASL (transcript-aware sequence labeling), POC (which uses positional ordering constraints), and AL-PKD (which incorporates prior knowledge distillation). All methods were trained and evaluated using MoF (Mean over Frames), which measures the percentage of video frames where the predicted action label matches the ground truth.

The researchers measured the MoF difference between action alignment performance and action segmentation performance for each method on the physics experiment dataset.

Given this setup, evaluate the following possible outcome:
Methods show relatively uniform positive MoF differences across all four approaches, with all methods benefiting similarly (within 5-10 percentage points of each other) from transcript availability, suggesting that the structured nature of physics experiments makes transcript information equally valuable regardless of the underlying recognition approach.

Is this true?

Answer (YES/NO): NO